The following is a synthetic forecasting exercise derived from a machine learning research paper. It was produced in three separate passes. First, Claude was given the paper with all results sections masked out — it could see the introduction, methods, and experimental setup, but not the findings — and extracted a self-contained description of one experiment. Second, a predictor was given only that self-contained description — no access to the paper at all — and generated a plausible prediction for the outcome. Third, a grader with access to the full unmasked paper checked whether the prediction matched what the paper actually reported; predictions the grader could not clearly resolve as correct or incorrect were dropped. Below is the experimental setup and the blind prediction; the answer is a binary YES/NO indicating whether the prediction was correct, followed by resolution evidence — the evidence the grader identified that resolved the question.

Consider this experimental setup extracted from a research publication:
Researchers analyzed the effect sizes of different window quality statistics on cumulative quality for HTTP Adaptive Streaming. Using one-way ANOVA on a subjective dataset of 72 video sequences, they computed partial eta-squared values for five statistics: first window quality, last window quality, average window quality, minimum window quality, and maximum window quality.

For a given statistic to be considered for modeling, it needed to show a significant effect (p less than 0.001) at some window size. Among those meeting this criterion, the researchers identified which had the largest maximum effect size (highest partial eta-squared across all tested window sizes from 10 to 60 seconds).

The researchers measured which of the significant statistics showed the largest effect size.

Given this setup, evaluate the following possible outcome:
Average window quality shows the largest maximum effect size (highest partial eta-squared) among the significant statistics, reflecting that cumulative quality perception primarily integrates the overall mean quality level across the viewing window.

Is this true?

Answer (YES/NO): YES